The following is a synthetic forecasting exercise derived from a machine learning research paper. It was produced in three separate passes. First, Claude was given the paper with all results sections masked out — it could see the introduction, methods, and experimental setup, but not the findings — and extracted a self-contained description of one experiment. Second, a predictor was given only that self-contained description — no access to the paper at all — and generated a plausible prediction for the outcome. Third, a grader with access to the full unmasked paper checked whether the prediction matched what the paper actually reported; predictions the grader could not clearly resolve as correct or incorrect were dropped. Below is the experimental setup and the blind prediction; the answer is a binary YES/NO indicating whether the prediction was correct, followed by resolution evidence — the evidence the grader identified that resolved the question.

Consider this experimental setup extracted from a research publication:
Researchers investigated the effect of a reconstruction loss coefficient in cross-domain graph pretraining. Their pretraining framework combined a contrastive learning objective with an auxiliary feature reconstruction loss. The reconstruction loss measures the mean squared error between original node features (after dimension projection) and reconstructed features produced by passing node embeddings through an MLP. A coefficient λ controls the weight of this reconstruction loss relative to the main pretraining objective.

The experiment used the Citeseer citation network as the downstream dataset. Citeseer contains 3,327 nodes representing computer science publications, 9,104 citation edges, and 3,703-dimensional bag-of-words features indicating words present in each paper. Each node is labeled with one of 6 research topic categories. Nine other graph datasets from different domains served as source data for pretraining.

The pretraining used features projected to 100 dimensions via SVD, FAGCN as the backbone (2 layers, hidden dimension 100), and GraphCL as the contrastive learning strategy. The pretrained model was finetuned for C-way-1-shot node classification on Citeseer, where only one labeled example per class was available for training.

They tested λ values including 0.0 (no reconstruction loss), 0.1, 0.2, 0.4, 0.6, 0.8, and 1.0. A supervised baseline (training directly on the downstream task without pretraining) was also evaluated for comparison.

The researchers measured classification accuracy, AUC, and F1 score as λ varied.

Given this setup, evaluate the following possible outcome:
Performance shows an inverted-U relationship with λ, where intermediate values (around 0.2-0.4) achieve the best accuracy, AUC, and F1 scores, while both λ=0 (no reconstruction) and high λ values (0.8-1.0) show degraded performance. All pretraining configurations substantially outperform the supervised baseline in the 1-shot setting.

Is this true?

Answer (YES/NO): NO